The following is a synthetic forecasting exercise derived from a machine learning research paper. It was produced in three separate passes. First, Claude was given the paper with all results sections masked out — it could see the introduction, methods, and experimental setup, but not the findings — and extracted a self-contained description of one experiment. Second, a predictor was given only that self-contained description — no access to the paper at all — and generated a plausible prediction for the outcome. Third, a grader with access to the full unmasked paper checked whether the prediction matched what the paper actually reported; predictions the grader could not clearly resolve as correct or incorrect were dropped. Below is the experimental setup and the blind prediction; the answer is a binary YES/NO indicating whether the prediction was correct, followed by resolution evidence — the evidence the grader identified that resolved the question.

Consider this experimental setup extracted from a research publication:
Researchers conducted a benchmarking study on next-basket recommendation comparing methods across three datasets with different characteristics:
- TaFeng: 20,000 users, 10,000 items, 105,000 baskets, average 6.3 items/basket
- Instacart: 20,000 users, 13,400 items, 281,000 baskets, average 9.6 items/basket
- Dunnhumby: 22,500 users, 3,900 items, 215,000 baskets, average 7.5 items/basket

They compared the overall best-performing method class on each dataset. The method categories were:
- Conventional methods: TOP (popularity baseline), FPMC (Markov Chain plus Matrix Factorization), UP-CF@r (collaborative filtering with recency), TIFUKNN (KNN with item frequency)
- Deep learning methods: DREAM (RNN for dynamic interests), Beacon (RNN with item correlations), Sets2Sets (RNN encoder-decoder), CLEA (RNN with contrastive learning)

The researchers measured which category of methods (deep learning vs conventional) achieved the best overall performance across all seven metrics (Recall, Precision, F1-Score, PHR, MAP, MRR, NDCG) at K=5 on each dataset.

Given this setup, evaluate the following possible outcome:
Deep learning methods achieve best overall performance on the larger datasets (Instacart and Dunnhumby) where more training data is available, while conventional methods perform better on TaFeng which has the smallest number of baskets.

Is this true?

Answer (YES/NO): NO